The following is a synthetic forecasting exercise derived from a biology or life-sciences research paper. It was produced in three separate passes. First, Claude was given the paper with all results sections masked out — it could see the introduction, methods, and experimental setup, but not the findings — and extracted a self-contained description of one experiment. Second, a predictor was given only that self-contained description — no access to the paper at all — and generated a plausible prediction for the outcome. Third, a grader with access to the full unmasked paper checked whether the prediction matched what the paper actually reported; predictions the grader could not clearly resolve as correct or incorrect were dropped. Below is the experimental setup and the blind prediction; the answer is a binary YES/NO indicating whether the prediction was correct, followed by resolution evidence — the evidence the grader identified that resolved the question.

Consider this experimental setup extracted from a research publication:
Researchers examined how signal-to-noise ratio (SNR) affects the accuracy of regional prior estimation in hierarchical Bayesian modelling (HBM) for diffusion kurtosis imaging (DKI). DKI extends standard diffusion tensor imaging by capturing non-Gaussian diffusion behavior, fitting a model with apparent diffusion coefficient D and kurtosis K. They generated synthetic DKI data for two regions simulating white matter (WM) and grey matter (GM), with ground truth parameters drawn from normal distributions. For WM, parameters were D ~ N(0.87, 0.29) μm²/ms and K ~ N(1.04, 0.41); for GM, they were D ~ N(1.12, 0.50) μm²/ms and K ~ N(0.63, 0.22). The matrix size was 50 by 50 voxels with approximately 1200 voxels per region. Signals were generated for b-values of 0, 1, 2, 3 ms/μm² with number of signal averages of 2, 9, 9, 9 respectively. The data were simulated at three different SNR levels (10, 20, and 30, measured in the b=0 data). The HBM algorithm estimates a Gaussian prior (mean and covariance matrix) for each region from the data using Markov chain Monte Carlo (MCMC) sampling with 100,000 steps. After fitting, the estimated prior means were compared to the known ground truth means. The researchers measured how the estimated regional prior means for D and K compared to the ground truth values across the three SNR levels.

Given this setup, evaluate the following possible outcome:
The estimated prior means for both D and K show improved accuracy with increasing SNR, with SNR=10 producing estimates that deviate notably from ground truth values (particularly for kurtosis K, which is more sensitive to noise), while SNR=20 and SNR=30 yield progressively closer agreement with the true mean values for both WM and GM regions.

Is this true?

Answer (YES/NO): NO